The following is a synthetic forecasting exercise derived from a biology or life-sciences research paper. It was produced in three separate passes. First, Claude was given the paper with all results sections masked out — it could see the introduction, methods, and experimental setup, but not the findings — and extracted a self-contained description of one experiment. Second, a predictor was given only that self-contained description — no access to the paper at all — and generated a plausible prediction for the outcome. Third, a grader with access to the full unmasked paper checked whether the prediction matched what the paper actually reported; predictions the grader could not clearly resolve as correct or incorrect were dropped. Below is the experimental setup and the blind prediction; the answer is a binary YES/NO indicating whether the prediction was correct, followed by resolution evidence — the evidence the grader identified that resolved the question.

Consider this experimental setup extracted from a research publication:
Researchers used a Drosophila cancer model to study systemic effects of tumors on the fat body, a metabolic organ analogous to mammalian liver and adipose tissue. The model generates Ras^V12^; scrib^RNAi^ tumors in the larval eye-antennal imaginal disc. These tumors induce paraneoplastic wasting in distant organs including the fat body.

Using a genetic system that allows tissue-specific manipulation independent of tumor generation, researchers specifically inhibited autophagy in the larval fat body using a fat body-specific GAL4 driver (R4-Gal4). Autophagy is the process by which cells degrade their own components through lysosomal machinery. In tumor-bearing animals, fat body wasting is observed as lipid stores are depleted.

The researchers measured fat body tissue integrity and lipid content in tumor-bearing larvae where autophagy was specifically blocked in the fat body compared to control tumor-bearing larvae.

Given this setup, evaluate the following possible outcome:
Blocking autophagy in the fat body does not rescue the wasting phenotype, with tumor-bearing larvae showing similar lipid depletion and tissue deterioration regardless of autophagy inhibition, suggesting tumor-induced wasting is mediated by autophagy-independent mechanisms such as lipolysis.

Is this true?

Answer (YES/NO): NO